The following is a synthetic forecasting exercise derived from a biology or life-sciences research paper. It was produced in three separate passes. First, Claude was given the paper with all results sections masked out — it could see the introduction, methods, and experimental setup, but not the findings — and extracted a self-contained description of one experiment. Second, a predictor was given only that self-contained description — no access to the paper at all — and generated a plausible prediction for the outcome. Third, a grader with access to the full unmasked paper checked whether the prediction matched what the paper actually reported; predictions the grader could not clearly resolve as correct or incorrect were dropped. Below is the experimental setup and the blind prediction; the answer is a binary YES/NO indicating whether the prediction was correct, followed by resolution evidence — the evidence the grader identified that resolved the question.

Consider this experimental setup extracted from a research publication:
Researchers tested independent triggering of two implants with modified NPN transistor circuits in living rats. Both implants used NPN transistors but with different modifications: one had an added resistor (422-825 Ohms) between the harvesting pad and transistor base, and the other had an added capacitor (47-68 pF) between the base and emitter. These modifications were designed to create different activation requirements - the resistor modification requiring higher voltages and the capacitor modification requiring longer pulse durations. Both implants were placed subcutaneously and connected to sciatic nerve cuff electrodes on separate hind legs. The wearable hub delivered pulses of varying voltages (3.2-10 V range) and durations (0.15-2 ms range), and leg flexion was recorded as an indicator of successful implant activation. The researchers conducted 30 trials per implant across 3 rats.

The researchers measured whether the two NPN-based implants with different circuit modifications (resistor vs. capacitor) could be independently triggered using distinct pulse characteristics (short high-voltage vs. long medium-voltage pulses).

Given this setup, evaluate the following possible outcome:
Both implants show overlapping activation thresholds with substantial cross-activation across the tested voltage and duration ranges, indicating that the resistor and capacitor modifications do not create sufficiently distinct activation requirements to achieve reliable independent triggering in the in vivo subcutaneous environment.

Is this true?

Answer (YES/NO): NO